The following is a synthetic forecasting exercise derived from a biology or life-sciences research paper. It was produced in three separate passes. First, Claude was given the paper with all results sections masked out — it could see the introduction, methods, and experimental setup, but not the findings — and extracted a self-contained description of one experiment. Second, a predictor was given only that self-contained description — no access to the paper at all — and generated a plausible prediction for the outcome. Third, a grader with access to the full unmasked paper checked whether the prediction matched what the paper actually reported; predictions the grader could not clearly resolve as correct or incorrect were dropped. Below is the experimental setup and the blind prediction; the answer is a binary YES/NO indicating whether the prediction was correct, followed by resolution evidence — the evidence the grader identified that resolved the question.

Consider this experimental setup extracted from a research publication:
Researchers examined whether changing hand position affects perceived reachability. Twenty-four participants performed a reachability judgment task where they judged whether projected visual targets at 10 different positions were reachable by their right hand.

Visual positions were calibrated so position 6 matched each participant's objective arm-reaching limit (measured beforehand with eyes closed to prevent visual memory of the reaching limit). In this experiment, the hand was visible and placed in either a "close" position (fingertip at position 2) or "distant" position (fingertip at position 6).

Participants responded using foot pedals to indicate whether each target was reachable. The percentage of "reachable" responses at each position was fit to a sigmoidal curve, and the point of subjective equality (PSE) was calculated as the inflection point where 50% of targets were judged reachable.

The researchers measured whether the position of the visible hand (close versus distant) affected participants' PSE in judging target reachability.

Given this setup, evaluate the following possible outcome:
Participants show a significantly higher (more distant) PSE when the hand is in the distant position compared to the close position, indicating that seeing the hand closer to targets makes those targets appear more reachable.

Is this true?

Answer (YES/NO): NO